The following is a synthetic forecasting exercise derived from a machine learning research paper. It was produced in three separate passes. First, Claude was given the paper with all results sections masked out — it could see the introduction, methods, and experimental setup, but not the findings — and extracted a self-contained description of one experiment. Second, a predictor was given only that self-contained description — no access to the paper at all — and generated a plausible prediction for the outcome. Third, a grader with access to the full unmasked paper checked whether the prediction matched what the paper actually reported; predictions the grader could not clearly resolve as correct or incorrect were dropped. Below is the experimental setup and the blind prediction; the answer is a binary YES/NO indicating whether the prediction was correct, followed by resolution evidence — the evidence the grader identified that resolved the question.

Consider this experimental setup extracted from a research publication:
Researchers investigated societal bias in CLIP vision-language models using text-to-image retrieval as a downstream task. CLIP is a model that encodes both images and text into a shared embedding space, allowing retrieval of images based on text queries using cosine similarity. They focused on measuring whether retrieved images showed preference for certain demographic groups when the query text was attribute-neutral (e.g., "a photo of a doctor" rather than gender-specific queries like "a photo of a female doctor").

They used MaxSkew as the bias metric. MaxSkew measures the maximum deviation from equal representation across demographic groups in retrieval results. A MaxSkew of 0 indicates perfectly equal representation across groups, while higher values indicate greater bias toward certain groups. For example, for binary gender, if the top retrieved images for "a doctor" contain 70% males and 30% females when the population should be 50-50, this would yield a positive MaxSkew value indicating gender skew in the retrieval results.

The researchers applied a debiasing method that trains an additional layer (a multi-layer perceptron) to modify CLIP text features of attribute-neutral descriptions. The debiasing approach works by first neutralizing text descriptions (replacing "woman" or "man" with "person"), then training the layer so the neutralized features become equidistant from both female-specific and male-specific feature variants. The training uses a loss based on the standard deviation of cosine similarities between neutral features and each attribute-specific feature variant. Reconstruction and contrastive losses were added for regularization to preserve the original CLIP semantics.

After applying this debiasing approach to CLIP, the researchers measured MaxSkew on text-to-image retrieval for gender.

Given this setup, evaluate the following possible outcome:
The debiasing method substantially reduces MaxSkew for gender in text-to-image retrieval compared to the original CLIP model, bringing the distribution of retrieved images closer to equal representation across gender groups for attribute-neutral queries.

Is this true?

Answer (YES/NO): YES